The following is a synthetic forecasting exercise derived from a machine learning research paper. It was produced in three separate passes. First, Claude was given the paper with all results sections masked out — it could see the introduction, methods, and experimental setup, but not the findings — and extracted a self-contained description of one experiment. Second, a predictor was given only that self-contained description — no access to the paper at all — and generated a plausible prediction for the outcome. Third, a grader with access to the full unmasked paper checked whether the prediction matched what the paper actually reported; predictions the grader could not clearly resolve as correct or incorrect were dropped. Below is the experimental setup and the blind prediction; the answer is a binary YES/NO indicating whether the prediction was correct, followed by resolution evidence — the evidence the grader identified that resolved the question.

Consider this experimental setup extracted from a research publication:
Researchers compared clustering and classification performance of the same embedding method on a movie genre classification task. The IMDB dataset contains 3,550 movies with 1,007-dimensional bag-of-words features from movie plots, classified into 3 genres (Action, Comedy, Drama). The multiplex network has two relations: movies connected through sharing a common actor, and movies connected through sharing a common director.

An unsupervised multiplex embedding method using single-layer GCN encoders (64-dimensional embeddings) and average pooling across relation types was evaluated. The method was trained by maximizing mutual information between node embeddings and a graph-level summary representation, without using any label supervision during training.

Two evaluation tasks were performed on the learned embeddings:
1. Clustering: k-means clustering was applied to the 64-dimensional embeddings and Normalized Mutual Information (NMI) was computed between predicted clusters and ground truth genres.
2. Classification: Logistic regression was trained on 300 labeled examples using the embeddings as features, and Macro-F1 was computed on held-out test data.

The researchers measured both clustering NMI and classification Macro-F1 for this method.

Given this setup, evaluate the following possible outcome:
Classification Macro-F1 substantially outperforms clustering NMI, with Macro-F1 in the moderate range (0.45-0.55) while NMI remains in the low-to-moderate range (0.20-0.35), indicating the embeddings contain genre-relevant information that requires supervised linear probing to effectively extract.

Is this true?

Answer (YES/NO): NO